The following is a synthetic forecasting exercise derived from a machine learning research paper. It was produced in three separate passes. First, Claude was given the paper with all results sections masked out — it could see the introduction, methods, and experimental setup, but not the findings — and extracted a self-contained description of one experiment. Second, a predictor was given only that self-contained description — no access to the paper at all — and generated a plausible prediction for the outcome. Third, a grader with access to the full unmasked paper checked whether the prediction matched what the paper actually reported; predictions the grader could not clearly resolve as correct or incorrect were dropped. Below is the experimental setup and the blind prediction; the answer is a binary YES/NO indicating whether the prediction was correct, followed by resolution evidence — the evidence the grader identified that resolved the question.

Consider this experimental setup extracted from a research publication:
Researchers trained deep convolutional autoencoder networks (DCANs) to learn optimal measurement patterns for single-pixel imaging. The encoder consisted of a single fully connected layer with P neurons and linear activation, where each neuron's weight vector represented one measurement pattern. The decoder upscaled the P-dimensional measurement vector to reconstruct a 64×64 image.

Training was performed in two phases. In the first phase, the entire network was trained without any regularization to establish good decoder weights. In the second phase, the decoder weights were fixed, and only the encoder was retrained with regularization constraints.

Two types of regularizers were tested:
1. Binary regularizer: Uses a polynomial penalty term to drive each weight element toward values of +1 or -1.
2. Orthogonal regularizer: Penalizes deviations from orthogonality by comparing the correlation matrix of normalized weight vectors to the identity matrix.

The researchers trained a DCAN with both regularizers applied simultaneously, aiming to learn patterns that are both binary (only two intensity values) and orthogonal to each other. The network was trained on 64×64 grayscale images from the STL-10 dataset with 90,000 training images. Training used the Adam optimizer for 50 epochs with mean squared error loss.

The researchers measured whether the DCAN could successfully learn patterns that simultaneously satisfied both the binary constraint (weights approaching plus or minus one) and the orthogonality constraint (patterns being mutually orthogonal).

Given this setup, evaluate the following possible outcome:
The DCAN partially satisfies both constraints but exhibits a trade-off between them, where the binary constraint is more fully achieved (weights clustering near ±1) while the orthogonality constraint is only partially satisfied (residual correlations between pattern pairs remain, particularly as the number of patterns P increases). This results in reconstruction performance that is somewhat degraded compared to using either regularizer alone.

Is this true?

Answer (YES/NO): NO